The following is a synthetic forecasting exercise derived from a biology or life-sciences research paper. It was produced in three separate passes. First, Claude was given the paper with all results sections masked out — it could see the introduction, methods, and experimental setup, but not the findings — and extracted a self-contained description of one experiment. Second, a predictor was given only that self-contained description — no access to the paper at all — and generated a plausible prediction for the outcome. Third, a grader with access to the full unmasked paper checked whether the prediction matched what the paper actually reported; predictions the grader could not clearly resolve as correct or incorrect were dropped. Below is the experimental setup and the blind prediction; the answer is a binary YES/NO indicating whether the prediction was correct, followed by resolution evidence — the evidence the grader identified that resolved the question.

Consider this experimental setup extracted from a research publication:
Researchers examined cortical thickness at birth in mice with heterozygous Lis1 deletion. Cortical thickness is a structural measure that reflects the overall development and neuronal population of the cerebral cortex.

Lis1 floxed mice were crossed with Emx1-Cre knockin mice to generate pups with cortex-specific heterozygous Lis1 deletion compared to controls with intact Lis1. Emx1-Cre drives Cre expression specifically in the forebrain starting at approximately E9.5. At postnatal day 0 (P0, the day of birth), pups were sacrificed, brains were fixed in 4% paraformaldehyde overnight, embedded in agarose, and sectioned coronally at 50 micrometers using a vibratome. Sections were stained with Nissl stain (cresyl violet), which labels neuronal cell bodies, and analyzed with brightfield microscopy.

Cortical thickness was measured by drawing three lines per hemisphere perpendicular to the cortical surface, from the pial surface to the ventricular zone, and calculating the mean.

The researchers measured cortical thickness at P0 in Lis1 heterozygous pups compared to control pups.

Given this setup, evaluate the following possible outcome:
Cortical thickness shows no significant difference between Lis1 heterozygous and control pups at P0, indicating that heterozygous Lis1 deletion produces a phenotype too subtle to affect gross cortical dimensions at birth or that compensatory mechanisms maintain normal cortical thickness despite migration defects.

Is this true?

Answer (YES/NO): YES